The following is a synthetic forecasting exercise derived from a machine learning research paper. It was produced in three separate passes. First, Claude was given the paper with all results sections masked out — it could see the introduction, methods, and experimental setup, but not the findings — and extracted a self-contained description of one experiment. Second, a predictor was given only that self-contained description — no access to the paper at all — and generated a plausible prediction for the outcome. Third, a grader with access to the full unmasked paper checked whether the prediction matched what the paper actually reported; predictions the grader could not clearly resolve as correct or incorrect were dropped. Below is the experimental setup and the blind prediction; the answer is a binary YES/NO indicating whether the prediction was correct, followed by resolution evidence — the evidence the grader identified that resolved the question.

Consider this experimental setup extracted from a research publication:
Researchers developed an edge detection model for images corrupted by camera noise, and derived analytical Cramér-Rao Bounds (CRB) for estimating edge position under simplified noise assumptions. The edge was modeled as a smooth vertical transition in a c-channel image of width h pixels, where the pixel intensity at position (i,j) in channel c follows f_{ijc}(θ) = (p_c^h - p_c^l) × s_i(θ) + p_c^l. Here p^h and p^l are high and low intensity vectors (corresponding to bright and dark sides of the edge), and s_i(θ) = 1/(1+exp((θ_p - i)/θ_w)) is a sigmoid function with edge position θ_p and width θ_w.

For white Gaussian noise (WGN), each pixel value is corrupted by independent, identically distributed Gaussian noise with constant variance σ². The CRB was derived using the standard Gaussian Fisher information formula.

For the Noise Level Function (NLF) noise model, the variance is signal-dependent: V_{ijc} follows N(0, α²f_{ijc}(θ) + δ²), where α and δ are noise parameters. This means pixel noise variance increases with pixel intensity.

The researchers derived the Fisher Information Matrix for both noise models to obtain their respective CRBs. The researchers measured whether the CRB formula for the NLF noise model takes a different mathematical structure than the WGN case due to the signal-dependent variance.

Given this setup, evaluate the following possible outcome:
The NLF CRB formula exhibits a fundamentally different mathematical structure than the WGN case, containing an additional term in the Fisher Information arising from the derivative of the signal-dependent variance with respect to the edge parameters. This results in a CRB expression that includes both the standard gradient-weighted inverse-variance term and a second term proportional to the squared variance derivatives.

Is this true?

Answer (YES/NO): YES